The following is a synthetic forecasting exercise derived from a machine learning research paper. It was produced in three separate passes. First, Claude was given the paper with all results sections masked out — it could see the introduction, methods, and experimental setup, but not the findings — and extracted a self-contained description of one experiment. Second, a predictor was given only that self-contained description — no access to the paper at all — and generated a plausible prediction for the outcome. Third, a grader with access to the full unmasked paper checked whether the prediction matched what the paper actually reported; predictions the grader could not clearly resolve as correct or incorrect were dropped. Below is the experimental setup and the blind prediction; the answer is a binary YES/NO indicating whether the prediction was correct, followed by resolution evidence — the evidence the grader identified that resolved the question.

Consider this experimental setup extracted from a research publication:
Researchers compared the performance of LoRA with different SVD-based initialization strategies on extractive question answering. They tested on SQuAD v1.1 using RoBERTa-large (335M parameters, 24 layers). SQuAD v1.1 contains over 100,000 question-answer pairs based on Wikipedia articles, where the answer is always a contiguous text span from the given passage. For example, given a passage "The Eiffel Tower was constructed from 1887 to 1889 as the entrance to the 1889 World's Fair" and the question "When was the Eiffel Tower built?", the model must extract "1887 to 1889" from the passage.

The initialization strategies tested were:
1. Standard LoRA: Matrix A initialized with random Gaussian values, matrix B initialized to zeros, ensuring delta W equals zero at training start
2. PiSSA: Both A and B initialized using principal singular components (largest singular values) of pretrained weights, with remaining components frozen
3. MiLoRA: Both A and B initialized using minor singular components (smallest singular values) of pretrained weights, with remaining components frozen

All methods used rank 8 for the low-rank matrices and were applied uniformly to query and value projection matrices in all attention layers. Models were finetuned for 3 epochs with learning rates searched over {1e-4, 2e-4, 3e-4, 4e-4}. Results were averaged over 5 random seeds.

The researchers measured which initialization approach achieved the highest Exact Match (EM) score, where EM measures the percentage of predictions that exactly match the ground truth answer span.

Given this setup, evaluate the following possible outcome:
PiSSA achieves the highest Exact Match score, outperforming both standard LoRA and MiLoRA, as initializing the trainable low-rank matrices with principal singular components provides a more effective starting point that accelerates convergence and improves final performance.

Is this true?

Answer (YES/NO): NO